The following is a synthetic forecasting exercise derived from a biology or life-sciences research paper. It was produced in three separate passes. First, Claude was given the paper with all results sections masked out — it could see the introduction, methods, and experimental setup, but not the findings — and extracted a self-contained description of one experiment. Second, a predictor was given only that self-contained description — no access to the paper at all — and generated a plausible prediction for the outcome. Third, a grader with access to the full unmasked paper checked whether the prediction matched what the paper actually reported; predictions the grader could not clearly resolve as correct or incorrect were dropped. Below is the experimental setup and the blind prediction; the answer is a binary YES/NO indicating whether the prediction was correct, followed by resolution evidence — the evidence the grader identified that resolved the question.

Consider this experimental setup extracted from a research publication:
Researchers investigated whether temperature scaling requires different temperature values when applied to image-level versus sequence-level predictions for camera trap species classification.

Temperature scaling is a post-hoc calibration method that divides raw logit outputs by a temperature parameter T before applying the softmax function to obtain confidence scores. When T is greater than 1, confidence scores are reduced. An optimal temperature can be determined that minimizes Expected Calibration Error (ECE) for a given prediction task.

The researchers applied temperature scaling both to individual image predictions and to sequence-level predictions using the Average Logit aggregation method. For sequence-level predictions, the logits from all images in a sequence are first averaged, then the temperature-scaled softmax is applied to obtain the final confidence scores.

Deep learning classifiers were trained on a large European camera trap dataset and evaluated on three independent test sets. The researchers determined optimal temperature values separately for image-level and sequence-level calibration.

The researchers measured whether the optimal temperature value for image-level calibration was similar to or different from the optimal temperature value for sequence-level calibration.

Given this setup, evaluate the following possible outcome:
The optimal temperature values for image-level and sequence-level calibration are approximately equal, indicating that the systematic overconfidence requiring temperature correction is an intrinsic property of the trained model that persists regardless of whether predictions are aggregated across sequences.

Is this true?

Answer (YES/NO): NO